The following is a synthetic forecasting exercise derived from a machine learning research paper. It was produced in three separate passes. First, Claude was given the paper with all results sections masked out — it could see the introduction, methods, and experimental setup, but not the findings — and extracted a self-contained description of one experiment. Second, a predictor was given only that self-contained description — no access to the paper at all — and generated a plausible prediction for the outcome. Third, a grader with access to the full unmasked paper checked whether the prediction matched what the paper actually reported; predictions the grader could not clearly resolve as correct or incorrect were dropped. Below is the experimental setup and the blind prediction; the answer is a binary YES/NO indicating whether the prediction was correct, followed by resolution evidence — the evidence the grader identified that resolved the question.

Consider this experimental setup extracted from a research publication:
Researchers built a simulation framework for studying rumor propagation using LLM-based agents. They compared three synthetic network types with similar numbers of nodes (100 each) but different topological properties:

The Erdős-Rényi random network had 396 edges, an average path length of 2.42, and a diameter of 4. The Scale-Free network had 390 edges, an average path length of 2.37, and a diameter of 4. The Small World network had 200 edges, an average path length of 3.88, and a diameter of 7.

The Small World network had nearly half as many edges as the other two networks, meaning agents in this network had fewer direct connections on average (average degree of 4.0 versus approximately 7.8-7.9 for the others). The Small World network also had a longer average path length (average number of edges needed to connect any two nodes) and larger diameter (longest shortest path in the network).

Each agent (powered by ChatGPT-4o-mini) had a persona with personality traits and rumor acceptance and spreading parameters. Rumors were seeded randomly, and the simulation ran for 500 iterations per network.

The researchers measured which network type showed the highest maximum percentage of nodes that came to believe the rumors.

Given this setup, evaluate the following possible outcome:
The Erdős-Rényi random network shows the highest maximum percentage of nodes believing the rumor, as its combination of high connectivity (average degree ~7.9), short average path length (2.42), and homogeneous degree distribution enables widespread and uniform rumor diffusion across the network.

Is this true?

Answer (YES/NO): NO